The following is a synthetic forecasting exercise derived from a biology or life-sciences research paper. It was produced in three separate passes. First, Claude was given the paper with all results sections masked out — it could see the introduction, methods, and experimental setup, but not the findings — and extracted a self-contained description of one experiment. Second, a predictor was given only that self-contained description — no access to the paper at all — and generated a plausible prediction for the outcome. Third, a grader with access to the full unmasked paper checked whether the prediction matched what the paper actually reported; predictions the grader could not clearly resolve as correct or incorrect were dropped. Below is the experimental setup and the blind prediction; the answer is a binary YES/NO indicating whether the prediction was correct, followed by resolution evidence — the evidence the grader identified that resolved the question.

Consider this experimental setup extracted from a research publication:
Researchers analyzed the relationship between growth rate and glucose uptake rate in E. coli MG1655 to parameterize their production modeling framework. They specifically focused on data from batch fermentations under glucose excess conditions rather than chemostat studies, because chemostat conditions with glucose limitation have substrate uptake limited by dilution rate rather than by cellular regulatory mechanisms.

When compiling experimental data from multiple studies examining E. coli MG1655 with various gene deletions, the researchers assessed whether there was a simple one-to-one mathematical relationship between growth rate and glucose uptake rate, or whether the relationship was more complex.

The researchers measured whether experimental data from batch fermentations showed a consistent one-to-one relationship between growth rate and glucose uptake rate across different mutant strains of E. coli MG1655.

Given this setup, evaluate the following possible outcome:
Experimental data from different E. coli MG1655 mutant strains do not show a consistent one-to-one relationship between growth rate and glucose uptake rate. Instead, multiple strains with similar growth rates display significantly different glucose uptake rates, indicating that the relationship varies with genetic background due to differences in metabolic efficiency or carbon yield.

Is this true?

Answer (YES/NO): YES